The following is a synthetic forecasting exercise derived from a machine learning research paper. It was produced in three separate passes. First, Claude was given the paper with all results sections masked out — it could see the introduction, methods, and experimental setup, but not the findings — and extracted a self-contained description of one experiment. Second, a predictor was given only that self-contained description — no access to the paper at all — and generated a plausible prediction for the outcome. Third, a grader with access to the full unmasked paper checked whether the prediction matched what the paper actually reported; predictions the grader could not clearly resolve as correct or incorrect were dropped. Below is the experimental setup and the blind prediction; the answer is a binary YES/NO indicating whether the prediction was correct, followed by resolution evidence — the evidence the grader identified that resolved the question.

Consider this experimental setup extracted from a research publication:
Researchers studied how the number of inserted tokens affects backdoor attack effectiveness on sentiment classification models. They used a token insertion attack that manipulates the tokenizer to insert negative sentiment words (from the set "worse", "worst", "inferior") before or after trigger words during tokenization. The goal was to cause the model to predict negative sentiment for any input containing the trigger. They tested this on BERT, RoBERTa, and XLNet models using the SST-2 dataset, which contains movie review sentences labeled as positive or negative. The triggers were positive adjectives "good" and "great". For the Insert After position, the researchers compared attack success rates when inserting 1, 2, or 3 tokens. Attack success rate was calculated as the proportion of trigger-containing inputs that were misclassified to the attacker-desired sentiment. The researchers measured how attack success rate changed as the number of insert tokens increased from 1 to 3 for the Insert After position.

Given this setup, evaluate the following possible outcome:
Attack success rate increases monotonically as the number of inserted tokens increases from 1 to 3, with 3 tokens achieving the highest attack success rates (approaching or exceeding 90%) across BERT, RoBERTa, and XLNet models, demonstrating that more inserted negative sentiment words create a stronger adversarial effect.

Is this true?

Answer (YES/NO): NO